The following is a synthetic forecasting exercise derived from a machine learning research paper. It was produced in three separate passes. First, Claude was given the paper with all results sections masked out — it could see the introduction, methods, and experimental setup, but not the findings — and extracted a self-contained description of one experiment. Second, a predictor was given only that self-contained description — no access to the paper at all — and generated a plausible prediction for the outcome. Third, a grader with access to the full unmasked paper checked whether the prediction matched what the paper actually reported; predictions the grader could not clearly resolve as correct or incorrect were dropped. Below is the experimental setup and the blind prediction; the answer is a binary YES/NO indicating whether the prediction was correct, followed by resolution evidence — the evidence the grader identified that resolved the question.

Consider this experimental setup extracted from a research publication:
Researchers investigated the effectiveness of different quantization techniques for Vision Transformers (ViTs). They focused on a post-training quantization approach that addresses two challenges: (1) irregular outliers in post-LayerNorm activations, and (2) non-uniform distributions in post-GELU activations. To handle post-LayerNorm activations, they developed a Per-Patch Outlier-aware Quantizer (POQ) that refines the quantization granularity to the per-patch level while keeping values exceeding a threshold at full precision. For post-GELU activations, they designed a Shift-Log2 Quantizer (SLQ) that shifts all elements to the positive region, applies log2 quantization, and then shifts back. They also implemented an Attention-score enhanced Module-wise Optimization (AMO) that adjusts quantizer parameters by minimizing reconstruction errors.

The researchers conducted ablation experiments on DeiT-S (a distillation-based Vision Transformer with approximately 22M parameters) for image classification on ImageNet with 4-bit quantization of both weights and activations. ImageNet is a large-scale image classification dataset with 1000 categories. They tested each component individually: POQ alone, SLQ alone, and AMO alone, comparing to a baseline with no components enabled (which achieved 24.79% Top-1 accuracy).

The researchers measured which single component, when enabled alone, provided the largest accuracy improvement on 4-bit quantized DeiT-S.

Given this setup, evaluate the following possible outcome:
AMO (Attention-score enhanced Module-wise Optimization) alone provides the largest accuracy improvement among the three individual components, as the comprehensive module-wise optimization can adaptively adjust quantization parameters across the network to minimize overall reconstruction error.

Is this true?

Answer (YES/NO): YES